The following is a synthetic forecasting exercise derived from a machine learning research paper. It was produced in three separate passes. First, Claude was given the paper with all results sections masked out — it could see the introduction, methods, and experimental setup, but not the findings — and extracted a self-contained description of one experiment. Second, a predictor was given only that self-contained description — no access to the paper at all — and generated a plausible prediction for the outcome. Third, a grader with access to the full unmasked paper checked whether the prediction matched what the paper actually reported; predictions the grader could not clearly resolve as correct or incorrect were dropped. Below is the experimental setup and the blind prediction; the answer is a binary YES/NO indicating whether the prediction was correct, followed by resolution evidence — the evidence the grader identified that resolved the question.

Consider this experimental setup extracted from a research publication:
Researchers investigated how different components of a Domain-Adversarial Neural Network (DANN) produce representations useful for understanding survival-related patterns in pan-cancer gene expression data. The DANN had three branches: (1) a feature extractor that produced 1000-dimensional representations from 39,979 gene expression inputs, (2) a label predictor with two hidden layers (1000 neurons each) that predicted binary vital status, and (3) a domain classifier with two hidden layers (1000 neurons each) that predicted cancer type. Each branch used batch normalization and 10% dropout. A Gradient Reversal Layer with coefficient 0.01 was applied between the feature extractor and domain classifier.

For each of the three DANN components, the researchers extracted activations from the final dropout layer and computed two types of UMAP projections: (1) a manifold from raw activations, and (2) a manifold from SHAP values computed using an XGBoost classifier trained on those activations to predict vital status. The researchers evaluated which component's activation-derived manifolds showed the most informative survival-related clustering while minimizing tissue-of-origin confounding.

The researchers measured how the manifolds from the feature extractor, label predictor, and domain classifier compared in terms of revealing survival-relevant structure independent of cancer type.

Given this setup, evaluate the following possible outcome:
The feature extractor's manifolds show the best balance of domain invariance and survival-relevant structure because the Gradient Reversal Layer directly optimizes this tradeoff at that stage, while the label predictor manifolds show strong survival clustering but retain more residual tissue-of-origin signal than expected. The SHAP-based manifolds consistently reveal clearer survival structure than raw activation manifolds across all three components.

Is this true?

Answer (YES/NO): NO